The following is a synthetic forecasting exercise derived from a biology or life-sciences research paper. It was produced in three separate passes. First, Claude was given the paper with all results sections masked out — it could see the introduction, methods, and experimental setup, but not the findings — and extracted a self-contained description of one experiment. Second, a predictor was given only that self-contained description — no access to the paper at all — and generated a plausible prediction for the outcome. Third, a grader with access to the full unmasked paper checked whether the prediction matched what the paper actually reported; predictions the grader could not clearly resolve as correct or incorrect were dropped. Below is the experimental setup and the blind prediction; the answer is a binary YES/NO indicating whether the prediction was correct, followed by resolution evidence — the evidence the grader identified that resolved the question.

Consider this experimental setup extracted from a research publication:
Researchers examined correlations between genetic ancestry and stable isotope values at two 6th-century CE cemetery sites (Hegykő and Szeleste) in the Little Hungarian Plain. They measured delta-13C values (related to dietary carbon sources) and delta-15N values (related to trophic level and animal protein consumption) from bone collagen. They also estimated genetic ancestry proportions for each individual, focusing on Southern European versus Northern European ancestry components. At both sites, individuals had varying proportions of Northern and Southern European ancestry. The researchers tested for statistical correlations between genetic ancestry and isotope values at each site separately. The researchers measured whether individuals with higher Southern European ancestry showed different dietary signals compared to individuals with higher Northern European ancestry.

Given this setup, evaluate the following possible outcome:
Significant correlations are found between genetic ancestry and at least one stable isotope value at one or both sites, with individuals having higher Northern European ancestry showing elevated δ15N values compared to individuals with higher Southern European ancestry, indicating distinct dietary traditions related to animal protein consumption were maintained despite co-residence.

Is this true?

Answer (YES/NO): YES